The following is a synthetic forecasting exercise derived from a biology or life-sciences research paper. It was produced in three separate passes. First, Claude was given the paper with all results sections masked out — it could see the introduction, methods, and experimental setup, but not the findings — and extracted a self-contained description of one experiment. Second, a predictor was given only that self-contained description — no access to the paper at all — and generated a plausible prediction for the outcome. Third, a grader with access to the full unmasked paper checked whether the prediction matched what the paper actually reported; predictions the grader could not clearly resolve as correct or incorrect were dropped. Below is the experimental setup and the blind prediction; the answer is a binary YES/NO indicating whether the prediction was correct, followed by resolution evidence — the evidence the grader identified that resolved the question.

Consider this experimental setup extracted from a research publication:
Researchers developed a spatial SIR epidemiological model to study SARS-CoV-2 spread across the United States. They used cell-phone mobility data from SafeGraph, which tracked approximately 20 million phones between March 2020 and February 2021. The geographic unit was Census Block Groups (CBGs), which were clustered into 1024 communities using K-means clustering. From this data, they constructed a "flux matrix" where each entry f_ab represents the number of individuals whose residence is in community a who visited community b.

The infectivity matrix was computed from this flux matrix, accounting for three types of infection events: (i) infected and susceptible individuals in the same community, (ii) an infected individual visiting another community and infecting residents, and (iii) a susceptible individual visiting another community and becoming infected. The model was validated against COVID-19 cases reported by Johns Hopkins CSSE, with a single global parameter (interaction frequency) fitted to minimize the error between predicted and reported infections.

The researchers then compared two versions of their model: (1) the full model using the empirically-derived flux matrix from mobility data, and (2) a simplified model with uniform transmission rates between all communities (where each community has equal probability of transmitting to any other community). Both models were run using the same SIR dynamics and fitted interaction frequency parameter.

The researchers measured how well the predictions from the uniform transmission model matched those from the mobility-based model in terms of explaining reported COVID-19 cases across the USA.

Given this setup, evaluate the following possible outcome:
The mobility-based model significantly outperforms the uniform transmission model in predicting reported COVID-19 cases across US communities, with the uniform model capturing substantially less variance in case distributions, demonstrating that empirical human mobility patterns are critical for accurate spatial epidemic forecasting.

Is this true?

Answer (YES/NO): NO